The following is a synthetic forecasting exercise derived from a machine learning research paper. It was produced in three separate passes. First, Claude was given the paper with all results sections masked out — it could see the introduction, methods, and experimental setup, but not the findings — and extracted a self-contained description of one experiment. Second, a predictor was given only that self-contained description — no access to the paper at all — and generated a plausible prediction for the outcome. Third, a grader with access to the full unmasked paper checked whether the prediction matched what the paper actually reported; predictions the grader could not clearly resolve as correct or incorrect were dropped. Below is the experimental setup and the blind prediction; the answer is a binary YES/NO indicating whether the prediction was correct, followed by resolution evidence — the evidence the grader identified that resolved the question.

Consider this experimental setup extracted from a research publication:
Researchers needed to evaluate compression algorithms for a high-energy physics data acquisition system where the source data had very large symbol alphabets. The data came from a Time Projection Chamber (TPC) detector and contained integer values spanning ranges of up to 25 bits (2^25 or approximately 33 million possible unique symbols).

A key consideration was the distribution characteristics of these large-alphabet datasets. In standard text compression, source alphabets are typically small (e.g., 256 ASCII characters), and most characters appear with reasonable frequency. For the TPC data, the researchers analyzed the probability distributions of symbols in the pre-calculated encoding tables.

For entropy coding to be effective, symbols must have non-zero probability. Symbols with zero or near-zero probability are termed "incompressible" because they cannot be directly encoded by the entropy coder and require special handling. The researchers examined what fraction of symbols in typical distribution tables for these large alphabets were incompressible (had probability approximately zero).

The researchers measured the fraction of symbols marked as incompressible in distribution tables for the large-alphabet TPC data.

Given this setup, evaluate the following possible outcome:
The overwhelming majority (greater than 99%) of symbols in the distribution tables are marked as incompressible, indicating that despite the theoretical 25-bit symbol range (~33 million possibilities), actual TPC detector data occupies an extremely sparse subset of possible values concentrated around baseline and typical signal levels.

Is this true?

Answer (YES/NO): NO